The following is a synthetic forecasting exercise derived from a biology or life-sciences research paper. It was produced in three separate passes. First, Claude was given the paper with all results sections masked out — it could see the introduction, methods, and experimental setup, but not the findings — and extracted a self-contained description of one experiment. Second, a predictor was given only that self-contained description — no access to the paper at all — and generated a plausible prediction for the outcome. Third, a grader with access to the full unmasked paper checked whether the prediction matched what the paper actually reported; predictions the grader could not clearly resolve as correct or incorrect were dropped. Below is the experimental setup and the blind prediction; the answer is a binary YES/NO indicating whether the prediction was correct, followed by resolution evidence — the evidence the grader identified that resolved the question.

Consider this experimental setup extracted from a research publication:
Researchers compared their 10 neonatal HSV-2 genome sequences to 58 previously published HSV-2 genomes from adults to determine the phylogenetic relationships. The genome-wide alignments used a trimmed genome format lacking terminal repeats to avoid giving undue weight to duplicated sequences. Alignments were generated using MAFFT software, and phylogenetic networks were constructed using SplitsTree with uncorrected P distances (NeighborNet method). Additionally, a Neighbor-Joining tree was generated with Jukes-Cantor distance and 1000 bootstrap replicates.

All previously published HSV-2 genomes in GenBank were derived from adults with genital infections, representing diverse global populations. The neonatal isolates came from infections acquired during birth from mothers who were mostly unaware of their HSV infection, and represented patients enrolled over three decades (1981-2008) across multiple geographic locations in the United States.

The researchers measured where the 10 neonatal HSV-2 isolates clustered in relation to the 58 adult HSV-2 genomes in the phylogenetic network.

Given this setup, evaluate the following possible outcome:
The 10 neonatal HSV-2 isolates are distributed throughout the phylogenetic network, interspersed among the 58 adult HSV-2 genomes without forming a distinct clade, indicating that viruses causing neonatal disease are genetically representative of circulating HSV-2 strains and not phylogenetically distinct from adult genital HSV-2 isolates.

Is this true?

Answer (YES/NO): YES